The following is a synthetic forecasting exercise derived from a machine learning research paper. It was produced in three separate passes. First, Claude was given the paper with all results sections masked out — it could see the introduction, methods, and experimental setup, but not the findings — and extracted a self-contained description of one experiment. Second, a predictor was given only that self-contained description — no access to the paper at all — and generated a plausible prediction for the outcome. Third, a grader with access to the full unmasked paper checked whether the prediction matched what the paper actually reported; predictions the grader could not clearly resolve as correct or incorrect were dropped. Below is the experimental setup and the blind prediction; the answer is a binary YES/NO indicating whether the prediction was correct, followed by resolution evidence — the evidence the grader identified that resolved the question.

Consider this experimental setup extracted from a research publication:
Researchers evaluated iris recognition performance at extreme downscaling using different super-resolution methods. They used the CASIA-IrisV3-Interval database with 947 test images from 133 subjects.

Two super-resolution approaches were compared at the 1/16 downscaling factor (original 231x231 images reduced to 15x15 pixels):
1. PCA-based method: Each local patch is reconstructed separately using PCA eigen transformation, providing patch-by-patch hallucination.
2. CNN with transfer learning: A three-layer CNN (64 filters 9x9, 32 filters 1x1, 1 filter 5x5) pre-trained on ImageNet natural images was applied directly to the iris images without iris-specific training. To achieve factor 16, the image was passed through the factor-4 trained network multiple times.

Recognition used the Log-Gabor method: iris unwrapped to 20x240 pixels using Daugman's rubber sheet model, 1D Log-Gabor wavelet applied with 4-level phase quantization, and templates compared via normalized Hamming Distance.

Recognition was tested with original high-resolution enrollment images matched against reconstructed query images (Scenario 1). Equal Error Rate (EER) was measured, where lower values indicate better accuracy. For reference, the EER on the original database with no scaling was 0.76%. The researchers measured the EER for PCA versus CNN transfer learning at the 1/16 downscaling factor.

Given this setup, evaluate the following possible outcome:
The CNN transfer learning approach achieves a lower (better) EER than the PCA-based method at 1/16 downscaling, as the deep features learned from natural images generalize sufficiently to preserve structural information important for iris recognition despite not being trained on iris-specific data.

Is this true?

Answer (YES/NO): NO